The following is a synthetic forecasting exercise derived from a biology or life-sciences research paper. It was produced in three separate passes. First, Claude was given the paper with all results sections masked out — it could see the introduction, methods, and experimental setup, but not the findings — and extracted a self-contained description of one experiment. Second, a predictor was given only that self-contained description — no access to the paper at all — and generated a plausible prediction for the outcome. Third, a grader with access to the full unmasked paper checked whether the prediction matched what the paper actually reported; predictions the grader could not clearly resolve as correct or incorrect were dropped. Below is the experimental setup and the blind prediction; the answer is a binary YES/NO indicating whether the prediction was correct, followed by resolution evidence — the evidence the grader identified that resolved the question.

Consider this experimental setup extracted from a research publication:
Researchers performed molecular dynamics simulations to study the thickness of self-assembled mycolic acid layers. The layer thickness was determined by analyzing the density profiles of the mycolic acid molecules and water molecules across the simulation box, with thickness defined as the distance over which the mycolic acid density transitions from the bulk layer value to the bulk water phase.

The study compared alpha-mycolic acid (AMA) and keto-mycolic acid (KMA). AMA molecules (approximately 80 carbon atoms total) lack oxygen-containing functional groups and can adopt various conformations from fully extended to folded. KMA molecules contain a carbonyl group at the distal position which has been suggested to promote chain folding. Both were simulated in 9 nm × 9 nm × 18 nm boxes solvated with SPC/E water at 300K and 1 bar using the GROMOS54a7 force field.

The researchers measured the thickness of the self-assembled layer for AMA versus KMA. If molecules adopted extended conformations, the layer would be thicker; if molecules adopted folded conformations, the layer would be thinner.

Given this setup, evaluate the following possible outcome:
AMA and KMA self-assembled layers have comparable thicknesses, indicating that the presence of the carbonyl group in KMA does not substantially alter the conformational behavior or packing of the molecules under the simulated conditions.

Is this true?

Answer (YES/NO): NO